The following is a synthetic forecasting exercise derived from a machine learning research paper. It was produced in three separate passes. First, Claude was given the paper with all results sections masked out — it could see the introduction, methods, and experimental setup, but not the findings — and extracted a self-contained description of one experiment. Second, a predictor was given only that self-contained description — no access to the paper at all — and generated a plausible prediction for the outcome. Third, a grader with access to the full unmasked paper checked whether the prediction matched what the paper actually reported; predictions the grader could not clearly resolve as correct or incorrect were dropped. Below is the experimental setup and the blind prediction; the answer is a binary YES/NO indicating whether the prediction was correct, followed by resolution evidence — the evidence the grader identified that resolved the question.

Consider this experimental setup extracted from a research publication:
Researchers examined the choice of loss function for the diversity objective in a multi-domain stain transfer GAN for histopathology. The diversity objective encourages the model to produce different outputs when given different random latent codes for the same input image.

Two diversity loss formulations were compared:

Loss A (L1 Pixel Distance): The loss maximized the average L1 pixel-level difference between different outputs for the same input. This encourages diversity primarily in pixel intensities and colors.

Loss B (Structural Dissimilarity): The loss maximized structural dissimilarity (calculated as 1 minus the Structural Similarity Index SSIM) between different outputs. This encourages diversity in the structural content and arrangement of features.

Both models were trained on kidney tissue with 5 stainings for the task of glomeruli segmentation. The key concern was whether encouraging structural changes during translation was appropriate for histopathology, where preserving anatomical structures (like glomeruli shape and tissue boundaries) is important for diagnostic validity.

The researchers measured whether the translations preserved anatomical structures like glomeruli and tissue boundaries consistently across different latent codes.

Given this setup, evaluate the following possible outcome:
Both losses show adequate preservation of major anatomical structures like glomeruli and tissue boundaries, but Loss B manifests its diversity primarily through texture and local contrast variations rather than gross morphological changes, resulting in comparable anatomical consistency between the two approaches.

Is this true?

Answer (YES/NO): NO